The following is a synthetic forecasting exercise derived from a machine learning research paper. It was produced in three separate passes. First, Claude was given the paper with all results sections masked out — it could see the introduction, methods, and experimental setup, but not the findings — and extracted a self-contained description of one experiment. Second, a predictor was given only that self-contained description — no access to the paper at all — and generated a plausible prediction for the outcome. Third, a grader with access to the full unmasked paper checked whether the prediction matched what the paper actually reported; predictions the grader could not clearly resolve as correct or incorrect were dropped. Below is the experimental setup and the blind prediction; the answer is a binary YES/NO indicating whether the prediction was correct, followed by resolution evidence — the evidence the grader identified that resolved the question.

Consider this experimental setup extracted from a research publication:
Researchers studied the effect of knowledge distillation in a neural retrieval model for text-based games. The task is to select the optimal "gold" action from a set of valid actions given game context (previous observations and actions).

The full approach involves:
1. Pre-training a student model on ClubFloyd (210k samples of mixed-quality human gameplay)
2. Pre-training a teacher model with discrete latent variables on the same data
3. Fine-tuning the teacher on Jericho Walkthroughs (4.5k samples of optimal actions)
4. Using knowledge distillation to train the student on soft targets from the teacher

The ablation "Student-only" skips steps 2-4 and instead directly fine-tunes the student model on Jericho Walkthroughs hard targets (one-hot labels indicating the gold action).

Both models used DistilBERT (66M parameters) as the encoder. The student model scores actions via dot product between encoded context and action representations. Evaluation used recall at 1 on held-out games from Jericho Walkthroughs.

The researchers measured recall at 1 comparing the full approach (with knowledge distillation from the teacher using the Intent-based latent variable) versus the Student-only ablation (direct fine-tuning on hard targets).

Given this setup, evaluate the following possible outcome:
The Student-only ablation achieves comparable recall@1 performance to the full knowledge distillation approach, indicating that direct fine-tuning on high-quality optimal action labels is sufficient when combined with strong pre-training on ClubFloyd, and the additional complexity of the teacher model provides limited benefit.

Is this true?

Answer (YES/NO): NO